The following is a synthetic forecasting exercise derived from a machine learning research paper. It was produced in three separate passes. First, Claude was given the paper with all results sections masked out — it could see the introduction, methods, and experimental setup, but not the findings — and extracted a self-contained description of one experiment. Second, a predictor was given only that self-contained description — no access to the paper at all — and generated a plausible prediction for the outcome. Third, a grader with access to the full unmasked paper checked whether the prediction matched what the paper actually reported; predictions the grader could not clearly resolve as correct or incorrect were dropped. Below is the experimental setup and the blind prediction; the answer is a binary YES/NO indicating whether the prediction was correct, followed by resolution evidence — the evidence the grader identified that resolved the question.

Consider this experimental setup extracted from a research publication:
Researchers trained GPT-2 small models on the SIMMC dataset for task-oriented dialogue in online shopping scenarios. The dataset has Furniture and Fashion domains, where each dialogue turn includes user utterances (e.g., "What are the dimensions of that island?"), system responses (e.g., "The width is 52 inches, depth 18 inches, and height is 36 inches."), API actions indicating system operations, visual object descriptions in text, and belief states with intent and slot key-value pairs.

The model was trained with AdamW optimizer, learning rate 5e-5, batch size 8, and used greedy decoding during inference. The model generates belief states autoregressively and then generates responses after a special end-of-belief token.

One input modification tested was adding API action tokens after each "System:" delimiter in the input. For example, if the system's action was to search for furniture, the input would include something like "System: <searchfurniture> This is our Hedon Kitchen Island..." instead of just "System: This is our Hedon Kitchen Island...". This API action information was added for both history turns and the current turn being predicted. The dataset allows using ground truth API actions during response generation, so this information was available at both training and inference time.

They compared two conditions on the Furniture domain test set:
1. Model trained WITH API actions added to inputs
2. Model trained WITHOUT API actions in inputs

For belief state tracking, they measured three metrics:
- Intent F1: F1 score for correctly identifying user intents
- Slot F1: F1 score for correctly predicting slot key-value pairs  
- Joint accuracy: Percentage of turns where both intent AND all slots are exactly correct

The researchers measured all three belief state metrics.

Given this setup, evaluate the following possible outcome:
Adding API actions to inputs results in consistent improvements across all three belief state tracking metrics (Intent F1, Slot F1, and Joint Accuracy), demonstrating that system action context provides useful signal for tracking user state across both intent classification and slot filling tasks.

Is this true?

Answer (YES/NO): NO